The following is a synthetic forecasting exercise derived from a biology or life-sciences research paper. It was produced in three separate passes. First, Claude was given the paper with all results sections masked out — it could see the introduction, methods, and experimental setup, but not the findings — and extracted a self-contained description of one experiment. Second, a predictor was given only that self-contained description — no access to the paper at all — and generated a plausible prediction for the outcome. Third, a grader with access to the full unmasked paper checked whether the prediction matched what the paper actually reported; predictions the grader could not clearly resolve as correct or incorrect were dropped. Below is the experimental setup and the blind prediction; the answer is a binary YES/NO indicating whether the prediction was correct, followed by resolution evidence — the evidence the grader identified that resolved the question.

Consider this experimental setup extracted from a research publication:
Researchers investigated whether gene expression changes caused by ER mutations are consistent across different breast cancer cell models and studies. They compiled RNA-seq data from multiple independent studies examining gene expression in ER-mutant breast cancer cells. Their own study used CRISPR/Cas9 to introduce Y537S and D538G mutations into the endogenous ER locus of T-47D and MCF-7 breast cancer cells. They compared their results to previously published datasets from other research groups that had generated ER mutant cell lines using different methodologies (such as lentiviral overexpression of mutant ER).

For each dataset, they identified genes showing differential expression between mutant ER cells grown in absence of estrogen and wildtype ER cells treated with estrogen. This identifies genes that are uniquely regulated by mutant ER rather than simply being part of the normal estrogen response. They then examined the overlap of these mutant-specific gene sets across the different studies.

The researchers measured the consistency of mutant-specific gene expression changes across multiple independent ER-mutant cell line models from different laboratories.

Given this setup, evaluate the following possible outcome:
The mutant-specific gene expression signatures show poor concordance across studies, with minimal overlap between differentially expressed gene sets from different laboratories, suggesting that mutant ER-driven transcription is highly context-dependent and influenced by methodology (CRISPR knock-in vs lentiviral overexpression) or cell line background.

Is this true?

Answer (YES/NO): NO